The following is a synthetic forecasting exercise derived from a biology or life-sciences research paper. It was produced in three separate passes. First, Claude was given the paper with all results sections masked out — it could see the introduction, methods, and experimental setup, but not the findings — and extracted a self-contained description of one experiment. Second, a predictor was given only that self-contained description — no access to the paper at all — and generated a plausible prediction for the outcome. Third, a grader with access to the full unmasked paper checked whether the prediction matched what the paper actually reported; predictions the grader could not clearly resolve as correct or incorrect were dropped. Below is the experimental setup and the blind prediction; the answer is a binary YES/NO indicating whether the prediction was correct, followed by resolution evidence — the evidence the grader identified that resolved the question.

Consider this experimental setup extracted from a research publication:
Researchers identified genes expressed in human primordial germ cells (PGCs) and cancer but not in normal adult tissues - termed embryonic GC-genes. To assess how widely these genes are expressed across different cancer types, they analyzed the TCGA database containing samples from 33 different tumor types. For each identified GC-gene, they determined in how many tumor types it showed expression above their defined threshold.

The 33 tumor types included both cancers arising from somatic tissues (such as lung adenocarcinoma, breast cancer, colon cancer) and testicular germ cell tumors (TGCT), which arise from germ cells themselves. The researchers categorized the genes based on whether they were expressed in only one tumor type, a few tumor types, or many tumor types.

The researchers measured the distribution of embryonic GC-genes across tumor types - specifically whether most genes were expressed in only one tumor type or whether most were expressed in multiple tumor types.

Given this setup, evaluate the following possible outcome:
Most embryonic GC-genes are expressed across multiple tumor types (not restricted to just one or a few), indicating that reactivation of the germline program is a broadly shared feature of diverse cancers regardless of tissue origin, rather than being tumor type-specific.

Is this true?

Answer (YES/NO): YES